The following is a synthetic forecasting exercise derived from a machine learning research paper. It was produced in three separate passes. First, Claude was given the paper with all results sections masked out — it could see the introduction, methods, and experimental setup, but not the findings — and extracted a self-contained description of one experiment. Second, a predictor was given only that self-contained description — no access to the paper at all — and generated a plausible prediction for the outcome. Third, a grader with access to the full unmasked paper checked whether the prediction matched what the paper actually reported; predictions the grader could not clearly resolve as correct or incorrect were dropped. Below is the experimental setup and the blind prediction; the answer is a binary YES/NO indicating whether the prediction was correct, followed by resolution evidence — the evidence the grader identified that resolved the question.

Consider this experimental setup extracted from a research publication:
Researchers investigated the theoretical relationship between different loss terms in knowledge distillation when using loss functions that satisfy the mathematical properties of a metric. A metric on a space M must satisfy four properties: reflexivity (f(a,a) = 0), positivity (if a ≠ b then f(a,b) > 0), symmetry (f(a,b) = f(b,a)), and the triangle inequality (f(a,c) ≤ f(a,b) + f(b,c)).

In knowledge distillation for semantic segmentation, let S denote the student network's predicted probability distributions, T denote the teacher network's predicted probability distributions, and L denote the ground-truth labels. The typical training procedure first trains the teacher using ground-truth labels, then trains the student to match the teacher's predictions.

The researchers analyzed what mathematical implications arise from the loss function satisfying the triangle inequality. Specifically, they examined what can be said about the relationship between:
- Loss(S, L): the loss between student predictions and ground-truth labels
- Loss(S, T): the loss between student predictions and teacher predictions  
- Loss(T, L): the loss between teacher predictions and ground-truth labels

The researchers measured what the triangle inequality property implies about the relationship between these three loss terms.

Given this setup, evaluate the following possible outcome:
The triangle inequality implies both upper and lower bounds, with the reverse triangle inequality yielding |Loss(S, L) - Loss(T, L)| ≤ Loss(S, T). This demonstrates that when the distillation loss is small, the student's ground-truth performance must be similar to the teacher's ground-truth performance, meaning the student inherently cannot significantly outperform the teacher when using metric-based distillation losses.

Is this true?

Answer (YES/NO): NO